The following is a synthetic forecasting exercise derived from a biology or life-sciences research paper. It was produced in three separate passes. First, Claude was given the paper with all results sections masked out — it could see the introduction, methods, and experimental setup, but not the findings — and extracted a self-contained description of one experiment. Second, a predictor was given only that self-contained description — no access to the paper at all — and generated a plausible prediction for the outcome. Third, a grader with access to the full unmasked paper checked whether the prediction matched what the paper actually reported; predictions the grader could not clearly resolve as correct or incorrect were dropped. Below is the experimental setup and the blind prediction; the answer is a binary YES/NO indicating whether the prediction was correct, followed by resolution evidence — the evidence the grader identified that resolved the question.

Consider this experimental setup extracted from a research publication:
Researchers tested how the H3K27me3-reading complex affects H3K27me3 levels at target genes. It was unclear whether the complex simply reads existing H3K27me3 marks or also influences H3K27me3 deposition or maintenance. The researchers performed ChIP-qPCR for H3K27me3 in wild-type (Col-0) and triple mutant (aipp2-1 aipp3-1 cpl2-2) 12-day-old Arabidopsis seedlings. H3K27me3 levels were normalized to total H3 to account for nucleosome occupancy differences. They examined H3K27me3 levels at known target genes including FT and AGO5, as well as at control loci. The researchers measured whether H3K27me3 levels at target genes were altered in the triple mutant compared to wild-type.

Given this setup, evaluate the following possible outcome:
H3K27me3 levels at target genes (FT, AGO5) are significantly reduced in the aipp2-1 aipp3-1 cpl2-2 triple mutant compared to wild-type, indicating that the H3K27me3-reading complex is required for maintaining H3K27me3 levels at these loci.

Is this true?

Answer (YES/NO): NO